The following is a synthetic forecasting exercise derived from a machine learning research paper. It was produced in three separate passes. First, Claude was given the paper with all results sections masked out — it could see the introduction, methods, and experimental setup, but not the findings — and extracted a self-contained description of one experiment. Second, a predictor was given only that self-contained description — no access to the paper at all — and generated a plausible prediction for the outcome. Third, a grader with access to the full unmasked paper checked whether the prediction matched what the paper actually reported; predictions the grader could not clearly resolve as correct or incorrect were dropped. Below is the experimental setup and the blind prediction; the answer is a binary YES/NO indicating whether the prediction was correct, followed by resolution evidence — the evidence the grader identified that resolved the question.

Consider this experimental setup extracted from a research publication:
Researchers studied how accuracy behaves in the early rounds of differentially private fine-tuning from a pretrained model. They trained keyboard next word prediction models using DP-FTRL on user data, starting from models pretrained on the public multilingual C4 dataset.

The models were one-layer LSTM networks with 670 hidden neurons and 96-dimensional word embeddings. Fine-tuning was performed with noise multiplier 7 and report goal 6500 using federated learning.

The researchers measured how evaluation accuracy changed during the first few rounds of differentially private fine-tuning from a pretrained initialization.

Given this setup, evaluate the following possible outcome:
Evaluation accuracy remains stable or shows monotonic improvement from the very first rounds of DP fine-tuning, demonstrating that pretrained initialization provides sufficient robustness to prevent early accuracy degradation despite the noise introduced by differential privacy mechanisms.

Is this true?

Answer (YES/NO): NO